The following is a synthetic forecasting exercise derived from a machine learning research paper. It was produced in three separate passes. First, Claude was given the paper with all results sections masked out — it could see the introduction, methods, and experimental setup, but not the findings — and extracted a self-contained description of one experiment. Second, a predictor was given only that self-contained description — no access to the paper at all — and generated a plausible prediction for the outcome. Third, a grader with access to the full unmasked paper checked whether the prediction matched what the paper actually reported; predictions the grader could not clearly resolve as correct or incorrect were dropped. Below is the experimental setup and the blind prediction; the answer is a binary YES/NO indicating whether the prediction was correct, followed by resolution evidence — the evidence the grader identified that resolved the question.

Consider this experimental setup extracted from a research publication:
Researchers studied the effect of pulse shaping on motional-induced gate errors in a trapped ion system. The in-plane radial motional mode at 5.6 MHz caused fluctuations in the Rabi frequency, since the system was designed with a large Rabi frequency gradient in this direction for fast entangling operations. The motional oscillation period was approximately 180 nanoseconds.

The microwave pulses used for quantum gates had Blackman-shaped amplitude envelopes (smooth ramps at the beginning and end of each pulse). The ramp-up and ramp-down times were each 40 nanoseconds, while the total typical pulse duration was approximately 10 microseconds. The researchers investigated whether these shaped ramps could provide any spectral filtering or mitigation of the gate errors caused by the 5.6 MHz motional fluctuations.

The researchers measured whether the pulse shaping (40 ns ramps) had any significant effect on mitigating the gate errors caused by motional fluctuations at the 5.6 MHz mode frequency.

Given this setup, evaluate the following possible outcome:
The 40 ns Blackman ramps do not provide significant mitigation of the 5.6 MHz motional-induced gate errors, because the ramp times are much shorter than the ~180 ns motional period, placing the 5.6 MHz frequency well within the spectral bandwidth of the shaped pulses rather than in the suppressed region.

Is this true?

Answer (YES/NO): YES